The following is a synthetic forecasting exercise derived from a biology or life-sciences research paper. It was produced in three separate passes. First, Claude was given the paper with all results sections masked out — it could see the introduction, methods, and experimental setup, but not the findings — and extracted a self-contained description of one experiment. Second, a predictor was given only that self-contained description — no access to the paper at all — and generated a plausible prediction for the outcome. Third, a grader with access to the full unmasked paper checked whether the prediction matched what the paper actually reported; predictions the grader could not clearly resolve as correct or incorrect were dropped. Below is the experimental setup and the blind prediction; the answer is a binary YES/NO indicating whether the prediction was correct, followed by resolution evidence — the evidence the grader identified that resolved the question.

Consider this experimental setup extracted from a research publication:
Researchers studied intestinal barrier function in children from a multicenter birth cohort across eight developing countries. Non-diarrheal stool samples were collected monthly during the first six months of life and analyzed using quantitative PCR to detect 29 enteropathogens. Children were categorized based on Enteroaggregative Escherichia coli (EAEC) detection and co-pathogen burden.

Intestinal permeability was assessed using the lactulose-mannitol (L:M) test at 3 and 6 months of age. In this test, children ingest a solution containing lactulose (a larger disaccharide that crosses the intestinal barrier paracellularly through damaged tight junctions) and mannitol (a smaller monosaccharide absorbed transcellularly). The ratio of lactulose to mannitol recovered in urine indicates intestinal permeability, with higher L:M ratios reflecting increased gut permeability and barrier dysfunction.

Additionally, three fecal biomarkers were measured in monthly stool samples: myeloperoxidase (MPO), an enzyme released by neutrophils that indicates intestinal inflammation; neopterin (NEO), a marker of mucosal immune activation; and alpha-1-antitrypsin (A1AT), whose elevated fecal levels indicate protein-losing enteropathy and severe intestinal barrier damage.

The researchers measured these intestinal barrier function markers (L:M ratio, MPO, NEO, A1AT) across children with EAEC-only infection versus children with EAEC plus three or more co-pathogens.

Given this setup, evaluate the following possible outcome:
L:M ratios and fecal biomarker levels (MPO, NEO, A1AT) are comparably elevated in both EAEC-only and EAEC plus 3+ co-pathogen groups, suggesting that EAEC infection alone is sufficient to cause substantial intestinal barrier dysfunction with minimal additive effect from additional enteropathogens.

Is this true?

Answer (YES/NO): NO